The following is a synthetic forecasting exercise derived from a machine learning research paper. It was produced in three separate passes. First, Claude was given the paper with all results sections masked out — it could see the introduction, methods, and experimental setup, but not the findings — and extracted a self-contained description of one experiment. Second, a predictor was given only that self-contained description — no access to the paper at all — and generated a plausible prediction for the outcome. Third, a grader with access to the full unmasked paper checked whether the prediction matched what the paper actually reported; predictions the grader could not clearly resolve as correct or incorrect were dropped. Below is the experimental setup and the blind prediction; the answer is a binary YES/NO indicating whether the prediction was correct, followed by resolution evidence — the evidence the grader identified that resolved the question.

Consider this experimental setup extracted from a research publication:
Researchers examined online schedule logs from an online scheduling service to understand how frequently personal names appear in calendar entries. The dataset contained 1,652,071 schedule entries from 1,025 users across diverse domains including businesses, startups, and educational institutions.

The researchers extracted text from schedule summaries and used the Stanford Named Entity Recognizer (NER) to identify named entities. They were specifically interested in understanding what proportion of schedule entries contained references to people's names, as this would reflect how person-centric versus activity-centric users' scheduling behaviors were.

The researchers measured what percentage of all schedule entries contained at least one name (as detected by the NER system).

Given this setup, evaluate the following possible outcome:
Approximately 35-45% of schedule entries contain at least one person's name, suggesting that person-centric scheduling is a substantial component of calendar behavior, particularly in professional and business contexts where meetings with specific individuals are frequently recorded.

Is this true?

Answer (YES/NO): NO